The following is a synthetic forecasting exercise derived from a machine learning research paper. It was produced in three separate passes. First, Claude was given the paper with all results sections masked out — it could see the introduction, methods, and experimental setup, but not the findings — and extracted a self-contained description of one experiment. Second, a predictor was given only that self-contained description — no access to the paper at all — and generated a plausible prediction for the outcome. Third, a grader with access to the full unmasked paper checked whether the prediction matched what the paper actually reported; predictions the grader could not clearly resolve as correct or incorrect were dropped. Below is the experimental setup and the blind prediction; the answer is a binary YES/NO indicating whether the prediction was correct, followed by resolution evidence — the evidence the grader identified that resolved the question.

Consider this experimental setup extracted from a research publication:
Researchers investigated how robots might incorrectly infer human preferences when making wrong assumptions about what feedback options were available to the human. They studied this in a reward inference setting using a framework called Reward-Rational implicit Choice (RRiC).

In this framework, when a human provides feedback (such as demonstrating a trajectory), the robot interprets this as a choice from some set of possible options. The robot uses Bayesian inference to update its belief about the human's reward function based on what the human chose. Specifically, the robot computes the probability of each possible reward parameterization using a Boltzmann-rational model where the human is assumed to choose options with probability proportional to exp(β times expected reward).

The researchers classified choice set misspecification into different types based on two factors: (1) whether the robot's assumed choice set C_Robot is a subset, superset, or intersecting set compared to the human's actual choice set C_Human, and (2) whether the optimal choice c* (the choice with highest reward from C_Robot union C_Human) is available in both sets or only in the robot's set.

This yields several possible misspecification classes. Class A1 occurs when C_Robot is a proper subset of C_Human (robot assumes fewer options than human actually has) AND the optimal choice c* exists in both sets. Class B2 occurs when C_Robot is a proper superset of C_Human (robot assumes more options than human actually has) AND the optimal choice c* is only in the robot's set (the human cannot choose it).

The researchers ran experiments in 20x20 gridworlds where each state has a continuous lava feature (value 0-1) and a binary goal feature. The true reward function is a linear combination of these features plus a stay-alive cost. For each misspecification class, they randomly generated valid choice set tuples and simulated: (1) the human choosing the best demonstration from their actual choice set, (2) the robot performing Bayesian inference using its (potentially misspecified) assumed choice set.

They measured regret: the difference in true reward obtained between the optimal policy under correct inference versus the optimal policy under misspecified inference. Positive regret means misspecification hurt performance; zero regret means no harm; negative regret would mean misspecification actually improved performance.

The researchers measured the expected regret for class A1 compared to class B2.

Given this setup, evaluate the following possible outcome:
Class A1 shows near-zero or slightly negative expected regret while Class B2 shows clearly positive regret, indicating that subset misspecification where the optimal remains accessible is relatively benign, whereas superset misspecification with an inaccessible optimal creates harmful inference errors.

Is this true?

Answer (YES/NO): YES